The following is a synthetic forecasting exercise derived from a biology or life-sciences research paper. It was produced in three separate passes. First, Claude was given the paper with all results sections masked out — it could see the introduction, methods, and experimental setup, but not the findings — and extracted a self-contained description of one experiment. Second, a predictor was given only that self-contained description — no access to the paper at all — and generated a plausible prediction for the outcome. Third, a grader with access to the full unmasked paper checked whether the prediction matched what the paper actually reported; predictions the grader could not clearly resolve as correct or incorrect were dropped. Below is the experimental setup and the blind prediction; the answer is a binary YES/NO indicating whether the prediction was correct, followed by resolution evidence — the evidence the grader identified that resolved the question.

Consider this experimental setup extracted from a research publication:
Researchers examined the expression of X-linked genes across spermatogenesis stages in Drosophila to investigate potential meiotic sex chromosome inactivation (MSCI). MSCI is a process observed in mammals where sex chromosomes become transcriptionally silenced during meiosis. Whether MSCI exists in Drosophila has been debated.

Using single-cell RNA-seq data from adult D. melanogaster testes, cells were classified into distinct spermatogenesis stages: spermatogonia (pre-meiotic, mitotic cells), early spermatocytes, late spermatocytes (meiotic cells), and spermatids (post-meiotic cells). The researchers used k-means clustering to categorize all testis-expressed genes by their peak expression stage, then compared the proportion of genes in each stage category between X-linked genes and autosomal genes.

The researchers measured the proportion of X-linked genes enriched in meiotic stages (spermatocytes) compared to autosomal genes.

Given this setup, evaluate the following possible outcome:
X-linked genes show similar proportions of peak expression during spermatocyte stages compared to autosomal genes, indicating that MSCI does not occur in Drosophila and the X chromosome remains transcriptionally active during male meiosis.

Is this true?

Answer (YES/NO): NO